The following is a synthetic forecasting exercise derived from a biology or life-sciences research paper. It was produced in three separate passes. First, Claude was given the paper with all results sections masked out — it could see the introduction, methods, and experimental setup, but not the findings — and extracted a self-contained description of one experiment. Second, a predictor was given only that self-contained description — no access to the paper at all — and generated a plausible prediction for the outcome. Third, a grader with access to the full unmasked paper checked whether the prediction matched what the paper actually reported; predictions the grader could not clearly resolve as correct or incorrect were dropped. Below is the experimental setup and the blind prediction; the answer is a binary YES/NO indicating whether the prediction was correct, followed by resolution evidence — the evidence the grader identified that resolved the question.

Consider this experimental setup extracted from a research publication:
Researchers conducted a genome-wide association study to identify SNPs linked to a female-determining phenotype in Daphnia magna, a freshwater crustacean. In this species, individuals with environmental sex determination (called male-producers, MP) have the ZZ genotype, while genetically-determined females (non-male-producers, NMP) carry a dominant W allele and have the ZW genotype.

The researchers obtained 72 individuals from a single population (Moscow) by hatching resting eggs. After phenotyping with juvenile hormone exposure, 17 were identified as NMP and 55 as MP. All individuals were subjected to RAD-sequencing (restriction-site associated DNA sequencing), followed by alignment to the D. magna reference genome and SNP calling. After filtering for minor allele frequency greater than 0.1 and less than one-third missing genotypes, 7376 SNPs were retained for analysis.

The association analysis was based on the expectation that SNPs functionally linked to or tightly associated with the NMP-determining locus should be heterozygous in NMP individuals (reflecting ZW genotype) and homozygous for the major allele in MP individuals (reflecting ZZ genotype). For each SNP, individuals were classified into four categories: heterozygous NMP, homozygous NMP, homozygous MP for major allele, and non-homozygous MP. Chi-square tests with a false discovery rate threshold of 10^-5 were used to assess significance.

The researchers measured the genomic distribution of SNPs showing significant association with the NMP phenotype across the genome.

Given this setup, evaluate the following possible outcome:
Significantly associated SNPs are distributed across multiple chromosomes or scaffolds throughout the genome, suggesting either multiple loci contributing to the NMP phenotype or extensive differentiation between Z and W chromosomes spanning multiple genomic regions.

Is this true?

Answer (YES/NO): NO